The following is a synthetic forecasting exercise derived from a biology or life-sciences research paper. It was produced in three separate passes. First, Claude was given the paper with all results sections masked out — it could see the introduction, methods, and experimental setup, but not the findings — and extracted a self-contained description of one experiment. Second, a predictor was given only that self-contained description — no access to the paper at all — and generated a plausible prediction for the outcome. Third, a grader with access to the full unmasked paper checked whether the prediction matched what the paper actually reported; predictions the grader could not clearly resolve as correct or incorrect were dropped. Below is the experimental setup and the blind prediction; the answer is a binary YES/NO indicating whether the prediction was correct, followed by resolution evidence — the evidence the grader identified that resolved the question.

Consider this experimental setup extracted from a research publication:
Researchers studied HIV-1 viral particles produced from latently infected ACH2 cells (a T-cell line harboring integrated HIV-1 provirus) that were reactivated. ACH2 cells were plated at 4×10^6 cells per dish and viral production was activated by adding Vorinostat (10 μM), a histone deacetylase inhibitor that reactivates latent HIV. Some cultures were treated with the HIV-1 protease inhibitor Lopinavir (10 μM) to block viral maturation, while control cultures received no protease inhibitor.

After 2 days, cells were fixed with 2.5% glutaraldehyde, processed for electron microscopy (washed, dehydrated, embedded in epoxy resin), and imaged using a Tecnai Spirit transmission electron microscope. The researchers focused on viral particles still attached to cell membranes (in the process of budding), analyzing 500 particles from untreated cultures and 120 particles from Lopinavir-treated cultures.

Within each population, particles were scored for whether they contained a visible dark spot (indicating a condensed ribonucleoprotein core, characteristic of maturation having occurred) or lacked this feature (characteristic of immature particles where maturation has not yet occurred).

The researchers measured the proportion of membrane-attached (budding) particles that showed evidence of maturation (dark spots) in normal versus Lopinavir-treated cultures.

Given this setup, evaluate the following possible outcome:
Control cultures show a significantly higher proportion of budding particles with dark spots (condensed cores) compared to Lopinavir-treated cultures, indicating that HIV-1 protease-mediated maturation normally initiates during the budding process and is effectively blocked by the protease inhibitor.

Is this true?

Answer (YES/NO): YES